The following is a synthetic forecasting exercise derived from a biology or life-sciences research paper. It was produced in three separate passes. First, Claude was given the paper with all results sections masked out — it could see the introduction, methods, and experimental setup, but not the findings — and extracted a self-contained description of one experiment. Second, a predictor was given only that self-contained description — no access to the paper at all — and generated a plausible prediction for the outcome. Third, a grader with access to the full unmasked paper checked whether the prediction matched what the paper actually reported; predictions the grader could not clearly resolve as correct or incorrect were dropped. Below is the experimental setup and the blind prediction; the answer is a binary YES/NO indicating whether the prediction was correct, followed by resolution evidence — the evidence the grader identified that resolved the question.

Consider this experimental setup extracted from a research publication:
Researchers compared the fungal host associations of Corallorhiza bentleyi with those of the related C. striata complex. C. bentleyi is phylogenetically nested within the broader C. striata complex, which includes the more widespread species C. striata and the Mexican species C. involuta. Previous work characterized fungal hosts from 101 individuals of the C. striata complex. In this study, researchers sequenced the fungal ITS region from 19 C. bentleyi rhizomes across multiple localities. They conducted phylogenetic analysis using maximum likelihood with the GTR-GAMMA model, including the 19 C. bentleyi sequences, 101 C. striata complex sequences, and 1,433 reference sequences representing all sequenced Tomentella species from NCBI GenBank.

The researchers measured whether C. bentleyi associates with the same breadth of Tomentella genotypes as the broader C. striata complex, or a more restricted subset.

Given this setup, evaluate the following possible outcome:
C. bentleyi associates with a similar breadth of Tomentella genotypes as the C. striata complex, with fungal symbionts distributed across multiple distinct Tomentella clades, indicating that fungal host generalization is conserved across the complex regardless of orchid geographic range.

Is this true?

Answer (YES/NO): NO